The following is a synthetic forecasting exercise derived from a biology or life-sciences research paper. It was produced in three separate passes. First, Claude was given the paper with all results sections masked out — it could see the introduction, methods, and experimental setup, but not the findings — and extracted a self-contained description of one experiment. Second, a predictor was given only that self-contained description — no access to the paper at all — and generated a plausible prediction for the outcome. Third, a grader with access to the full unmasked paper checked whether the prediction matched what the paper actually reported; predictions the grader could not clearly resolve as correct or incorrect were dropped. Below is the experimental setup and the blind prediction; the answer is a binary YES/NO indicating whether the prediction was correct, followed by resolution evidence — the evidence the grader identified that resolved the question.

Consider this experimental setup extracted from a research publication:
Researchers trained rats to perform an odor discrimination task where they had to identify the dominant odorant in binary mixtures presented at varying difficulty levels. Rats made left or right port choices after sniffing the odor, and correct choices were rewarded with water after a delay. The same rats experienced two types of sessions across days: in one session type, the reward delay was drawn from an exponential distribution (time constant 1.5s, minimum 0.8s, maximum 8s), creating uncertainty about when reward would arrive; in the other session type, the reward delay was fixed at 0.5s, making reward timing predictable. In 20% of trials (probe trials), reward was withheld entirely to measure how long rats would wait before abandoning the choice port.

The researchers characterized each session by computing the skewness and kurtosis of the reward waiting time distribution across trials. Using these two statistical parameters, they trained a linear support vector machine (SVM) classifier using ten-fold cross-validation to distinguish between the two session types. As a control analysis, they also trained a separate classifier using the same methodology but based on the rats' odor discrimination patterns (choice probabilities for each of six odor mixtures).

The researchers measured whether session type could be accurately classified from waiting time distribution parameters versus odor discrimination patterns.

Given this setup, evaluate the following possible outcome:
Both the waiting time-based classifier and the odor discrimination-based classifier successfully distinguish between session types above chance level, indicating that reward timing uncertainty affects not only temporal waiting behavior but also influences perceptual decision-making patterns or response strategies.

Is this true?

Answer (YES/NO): NO